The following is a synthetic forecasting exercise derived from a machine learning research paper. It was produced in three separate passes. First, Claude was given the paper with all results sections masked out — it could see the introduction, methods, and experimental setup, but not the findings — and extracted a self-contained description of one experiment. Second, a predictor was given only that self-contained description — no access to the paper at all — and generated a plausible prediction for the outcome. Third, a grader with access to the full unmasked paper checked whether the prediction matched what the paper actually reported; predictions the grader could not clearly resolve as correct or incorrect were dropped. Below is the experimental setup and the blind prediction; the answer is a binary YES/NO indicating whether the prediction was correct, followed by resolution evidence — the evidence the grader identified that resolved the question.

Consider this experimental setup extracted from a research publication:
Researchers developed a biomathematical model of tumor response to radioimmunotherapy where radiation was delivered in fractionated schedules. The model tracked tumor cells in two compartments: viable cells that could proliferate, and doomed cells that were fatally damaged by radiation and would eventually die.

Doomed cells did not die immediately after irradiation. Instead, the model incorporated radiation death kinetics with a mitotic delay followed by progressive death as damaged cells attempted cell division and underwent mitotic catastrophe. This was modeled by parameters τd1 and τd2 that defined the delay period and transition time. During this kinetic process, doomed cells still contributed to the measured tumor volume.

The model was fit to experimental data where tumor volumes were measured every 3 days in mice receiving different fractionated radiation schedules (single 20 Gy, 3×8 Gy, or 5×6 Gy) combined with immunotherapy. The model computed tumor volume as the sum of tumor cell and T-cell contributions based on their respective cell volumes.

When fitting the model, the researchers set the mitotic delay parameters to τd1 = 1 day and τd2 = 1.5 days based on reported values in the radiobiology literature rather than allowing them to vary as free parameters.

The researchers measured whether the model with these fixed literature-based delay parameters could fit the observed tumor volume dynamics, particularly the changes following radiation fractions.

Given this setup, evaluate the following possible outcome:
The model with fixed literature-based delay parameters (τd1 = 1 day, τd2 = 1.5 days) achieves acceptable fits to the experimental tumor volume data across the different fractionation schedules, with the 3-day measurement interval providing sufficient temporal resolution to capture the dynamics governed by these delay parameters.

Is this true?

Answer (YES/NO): YES